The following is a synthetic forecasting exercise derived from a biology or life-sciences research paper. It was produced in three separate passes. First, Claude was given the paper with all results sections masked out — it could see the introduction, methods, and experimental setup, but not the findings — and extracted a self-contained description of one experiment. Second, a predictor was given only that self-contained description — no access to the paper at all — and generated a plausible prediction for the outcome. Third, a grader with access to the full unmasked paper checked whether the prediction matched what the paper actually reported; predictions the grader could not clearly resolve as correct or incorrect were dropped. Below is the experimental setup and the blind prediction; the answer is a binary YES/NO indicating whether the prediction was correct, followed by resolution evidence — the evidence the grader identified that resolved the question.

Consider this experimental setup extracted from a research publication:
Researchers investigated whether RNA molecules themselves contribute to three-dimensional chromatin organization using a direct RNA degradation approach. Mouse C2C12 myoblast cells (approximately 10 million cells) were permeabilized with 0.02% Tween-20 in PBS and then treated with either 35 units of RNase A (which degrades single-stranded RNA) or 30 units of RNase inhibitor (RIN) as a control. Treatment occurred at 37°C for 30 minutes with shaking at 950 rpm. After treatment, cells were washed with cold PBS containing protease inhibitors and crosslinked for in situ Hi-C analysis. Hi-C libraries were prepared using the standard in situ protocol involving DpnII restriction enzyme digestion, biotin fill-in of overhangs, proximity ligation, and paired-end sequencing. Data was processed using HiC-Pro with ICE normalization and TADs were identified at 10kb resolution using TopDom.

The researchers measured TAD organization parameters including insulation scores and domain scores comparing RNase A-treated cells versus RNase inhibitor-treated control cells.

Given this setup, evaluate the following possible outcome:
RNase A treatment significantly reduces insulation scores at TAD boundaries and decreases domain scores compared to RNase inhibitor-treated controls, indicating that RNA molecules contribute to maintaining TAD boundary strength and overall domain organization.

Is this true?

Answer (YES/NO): NO